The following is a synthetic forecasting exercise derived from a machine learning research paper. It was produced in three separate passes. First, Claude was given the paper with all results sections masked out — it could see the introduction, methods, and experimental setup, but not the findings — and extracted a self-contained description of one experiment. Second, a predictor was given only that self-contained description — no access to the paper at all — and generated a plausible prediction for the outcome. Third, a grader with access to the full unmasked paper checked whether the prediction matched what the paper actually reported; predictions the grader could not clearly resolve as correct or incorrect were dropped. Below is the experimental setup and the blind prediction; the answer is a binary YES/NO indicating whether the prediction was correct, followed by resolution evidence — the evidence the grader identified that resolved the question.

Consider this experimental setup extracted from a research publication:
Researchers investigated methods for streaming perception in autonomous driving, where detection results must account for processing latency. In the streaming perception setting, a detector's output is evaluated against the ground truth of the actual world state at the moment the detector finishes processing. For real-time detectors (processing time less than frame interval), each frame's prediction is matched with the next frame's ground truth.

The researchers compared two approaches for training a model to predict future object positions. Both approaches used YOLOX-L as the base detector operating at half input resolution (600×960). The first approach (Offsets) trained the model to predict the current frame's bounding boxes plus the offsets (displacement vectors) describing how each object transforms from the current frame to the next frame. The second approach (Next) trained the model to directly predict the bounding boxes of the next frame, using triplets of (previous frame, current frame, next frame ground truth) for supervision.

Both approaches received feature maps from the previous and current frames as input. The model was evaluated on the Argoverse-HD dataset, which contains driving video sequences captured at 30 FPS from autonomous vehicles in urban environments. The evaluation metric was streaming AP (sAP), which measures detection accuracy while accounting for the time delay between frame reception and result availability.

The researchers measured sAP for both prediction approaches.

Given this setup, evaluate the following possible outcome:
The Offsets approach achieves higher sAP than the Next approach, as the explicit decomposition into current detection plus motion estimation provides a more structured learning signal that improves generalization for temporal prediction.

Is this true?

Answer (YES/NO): NO